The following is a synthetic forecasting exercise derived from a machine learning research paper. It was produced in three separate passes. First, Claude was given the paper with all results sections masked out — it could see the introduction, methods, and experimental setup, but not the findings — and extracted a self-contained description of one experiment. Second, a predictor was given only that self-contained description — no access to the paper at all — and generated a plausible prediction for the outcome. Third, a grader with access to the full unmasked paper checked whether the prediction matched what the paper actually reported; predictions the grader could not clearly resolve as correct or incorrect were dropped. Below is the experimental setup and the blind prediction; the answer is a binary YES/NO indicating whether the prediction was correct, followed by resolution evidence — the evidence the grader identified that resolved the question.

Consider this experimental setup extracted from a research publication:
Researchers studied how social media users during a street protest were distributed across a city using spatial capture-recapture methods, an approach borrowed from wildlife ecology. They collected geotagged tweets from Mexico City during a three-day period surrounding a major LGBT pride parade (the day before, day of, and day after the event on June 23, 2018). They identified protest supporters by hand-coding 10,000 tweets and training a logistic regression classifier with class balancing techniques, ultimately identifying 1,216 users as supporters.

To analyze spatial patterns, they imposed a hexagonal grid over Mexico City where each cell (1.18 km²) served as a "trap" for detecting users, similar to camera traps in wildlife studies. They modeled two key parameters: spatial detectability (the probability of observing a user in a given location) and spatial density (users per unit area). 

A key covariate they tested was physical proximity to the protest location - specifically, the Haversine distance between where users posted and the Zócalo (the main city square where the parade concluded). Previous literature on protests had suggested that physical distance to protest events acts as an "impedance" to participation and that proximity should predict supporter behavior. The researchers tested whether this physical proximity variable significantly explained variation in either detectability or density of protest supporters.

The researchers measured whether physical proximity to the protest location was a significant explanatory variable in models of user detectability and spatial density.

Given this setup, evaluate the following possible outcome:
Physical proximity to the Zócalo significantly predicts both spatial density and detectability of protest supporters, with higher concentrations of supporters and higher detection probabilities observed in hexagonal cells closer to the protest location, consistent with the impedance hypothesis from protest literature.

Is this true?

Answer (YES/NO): NO